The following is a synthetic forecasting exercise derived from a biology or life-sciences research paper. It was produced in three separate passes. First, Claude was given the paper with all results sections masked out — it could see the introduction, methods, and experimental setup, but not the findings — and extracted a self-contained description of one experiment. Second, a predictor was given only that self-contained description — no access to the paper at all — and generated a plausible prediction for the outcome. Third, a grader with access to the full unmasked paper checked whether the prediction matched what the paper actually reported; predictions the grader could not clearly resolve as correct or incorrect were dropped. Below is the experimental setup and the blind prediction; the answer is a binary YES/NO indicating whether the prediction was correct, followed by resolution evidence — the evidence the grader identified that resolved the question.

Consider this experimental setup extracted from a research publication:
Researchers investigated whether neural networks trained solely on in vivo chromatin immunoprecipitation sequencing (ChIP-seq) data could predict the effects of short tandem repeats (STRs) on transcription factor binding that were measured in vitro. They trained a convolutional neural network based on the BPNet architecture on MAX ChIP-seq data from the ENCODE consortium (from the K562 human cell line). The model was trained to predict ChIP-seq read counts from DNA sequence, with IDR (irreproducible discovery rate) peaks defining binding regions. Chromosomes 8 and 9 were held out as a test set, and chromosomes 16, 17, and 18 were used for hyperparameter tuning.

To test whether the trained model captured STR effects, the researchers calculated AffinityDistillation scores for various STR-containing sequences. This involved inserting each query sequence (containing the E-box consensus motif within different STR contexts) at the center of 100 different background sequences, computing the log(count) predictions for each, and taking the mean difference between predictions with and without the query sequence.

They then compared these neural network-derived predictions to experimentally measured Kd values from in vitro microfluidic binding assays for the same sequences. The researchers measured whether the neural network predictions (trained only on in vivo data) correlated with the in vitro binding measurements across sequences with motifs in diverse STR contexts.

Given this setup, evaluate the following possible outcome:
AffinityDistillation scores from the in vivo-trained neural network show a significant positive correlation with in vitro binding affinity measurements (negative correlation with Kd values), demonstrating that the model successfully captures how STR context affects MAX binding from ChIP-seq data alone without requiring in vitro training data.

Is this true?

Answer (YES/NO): YES